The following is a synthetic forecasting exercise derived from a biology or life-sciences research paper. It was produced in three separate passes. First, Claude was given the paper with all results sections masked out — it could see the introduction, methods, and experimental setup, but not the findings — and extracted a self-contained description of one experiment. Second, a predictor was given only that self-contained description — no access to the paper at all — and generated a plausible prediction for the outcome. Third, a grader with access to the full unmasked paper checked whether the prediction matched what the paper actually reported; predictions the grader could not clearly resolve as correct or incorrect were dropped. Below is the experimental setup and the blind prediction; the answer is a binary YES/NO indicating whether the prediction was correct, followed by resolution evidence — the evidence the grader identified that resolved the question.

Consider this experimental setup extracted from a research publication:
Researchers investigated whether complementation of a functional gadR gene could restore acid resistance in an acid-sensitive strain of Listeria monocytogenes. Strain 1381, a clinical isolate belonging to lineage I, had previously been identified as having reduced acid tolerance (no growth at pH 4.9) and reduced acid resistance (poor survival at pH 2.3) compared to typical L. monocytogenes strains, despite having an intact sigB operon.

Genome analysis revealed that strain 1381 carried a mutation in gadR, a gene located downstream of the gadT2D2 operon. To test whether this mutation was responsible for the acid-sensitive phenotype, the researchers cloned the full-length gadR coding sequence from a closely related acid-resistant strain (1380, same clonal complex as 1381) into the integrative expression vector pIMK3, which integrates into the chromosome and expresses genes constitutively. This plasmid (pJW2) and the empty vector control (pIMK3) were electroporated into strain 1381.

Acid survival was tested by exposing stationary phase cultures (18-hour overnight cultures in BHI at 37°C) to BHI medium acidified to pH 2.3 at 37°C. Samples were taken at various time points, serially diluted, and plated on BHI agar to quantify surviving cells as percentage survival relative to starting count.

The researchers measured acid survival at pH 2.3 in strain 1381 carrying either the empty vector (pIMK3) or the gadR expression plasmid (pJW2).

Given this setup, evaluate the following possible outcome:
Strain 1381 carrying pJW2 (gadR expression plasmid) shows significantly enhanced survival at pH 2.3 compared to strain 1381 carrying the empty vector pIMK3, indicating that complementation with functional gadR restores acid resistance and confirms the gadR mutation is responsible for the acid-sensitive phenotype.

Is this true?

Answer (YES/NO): YES